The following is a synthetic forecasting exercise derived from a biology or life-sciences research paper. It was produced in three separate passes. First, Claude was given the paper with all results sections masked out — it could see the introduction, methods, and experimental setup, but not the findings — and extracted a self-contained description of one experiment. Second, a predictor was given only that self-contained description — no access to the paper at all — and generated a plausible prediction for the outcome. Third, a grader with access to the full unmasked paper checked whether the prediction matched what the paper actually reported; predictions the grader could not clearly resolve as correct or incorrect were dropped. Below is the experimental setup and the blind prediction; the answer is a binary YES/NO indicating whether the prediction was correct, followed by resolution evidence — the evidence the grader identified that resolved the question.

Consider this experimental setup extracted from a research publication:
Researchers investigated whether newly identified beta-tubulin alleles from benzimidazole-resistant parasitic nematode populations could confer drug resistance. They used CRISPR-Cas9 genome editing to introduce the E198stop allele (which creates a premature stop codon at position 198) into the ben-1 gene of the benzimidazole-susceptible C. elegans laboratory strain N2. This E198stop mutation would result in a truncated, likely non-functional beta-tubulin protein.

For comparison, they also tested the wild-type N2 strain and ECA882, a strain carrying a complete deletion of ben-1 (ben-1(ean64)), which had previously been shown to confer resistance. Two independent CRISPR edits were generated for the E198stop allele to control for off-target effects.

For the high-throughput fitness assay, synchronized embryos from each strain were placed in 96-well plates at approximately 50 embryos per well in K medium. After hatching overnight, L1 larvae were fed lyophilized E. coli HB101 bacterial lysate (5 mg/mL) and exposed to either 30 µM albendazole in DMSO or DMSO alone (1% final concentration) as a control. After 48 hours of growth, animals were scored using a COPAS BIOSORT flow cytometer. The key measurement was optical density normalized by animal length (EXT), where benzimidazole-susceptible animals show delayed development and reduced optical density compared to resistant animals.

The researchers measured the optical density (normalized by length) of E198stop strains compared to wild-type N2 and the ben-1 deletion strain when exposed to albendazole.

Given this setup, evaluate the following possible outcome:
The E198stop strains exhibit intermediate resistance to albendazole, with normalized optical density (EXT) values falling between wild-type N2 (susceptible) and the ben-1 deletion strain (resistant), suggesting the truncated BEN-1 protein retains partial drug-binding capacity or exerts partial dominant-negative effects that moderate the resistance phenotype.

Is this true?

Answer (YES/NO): NO